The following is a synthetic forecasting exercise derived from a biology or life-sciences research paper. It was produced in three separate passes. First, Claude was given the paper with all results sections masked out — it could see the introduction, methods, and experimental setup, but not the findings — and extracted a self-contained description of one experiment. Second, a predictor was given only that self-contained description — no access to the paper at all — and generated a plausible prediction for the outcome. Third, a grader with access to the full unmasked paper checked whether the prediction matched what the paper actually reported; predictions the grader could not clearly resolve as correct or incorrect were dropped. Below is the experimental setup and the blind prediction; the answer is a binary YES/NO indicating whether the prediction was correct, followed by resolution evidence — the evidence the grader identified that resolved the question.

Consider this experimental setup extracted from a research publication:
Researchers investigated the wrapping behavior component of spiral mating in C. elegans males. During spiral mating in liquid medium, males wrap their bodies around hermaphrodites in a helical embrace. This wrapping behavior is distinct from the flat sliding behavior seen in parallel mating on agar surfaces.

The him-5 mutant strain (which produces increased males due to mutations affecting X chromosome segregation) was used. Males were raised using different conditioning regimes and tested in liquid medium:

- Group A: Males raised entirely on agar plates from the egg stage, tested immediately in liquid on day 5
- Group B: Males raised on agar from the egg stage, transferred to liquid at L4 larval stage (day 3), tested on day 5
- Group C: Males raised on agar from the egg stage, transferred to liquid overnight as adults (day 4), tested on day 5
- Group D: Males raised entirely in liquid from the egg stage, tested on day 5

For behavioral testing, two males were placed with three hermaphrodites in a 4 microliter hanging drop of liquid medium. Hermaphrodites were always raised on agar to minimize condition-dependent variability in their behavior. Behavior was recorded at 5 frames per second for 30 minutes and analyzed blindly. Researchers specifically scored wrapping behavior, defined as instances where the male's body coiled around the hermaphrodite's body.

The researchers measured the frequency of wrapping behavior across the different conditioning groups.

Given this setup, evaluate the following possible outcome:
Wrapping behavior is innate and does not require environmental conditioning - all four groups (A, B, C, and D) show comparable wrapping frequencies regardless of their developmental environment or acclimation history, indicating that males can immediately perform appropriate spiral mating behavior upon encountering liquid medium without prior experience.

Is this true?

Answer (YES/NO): NO